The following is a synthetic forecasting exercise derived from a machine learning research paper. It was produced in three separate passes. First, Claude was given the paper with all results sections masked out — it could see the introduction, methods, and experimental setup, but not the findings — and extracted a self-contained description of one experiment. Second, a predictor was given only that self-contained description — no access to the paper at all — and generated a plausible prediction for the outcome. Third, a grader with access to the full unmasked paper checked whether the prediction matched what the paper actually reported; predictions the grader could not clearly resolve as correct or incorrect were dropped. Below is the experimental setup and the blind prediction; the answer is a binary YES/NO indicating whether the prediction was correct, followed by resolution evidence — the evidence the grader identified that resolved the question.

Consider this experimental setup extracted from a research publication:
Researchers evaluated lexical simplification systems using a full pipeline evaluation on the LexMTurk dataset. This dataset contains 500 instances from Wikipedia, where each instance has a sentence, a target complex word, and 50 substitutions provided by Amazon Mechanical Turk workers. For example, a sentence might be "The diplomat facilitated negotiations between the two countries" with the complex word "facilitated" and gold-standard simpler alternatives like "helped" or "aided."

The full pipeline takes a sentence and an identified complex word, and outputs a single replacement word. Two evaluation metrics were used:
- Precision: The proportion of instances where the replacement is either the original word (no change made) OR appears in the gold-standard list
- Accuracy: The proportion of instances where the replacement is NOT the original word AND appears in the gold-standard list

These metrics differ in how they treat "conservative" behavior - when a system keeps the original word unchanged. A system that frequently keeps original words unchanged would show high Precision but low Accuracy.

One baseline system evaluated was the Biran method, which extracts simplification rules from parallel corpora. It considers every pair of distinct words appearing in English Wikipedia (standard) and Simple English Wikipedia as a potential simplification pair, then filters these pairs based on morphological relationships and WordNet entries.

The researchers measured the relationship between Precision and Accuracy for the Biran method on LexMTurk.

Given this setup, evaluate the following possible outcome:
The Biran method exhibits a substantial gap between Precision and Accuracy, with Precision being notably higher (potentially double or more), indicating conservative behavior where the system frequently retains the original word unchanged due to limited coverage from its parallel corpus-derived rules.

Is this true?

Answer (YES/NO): YES